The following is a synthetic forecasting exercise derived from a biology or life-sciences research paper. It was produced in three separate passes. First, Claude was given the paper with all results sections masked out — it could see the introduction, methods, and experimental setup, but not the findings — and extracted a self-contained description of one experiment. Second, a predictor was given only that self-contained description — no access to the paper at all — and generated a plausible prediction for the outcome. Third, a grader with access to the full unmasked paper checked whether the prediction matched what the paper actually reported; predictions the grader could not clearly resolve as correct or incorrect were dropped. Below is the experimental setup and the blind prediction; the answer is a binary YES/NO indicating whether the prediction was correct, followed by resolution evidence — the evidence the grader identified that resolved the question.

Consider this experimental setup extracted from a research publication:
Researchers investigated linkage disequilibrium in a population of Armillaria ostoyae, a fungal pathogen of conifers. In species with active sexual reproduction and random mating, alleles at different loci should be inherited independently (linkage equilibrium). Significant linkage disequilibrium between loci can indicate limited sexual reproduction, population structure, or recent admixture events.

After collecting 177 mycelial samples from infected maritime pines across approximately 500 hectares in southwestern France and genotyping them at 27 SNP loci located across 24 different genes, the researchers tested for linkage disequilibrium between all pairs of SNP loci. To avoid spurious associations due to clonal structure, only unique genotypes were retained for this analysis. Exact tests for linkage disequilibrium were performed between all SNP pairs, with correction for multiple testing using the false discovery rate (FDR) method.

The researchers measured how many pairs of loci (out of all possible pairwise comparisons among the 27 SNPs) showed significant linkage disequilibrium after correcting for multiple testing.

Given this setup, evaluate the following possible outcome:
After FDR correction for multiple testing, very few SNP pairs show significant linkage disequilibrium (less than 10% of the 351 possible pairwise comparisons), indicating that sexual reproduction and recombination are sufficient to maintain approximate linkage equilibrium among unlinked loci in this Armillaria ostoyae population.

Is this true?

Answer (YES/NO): YES